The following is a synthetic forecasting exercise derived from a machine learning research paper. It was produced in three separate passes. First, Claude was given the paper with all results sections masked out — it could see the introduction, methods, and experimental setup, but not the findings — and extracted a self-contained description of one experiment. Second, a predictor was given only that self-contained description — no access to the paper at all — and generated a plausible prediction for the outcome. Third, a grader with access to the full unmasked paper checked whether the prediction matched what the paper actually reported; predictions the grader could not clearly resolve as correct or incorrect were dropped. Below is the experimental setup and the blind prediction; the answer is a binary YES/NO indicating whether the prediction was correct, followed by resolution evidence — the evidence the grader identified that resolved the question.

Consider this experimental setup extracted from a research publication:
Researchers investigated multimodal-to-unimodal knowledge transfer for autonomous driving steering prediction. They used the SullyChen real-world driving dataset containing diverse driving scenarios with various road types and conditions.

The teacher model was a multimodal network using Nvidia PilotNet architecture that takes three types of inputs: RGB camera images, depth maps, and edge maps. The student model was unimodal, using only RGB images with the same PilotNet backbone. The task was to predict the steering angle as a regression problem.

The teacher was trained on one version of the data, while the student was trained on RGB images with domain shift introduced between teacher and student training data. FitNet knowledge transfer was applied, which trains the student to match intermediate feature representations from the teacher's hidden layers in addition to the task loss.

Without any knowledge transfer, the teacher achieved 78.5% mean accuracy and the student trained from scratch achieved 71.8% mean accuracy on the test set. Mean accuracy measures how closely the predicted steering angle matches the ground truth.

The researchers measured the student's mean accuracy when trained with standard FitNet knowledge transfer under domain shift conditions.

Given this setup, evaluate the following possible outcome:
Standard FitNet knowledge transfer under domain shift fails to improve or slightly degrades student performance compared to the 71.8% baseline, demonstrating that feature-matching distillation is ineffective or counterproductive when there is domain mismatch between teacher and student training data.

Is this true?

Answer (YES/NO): NO